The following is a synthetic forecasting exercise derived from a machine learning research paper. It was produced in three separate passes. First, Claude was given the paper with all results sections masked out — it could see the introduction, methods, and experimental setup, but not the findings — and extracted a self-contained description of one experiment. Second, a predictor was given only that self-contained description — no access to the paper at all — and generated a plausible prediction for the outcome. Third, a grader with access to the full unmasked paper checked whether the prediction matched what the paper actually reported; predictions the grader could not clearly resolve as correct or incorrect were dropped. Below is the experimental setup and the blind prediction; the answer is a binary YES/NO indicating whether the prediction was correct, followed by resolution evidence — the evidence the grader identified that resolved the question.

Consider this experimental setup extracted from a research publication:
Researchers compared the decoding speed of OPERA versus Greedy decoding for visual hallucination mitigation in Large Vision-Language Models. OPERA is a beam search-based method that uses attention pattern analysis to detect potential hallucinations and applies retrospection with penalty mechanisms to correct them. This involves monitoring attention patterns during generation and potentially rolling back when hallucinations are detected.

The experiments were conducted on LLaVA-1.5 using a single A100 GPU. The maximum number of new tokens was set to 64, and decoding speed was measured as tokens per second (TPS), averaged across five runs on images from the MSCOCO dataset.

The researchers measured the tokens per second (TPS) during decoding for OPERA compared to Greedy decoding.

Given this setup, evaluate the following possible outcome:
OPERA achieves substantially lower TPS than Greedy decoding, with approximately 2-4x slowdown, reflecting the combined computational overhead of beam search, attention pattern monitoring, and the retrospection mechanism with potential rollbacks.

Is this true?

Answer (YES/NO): NO